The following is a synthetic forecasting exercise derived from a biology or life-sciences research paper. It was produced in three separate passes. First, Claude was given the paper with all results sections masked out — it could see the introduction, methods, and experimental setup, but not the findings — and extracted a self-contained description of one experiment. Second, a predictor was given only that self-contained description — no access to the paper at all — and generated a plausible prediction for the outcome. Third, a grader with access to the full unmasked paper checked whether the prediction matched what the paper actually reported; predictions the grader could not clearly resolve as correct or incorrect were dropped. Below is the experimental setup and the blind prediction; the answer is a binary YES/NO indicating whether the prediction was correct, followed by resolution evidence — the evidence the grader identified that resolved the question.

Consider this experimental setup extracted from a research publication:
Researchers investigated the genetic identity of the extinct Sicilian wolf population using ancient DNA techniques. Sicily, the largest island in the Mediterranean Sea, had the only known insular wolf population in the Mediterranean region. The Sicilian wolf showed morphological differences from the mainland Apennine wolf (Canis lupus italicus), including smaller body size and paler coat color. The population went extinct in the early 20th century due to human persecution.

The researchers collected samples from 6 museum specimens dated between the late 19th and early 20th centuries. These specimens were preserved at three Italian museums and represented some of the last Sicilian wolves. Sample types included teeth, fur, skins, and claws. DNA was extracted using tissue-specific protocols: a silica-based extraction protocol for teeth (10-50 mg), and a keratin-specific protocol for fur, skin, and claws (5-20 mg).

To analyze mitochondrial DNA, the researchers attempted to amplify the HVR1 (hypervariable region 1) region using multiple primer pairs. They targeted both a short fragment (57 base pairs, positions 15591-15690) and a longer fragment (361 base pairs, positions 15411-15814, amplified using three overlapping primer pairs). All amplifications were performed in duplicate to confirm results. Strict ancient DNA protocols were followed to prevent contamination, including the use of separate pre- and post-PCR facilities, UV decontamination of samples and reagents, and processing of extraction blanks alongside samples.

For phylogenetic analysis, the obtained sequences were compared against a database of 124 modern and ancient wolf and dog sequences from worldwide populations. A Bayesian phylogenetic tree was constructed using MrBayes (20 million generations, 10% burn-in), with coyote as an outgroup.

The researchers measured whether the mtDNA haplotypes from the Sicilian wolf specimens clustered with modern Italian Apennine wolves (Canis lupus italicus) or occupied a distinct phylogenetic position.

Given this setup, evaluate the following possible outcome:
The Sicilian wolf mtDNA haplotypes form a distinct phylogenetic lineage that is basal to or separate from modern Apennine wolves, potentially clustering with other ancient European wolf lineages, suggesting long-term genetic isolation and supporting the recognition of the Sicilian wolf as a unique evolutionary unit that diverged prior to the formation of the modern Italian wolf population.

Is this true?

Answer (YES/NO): NO